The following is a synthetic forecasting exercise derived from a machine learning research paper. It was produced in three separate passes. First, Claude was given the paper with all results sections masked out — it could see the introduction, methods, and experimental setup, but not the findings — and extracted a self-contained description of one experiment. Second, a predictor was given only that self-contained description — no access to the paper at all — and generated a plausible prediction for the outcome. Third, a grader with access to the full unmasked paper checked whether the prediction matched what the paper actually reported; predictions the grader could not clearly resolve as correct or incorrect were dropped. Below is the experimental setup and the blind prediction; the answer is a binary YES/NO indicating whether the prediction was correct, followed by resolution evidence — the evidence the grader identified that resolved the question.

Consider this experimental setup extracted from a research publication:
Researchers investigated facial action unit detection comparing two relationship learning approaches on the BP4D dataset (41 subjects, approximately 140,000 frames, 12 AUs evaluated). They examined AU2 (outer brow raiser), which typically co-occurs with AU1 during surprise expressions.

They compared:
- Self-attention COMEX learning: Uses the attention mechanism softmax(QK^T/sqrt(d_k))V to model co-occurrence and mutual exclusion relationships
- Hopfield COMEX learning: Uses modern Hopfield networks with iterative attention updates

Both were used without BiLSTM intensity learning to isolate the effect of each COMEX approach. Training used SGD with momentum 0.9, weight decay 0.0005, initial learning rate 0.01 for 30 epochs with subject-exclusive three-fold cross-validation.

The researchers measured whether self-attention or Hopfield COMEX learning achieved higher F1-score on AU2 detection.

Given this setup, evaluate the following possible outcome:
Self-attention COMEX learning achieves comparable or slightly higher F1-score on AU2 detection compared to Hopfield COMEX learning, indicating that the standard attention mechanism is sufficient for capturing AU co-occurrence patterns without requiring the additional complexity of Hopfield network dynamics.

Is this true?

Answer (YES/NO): NO